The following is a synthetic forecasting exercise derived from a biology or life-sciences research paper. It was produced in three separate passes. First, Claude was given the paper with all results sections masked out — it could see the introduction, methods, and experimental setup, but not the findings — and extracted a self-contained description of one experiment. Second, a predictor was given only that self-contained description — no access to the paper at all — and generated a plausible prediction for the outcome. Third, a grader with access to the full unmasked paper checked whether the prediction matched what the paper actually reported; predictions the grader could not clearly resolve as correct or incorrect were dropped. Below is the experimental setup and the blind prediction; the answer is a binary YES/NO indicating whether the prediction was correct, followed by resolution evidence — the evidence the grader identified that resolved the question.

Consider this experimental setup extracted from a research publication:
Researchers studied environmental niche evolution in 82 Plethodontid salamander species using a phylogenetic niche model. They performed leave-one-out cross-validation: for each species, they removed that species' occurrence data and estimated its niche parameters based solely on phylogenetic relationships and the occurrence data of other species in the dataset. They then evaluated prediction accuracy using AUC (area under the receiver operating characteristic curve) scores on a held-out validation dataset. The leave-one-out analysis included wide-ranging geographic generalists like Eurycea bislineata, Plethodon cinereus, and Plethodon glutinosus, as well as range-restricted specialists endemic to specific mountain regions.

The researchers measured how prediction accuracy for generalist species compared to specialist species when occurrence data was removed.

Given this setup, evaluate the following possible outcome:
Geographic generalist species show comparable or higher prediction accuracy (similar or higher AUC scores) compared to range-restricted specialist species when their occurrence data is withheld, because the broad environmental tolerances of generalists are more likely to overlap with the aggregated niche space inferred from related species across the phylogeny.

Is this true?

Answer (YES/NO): NO